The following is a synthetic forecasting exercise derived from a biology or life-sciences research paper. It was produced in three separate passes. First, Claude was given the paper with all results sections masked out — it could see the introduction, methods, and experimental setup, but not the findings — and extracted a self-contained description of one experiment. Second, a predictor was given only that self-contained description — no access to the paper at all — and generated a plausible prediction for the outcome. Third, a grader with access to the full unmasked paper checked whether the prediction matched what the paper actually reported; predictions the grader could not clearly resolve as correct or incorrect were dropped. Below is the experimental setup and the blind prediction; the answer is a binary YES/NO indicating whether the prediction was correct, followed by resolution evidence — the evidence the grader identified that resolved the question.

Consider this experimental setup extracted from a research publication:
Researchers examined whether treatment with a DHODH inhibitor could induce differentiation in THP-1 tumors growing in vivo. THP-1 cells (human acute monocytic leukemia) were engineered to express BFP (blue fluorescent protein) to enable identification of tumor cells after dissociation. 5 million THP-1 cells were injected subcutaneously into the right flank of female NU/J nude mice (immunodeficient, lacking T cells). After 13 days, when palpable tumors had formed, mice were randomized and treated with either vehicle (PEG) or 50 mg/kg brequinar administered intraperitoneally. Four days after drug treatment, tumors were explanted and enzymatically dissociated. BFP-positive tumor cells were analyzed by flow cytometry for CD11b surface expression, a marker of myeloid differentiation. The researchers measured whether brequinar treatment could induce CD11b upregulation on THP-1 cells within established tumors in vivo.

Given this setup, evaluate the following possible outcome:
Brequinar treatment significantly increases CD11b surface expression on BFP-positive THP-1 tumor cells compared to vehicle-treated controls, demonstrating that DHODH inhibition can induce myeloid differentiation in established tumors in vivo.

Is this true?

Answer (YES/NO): YES